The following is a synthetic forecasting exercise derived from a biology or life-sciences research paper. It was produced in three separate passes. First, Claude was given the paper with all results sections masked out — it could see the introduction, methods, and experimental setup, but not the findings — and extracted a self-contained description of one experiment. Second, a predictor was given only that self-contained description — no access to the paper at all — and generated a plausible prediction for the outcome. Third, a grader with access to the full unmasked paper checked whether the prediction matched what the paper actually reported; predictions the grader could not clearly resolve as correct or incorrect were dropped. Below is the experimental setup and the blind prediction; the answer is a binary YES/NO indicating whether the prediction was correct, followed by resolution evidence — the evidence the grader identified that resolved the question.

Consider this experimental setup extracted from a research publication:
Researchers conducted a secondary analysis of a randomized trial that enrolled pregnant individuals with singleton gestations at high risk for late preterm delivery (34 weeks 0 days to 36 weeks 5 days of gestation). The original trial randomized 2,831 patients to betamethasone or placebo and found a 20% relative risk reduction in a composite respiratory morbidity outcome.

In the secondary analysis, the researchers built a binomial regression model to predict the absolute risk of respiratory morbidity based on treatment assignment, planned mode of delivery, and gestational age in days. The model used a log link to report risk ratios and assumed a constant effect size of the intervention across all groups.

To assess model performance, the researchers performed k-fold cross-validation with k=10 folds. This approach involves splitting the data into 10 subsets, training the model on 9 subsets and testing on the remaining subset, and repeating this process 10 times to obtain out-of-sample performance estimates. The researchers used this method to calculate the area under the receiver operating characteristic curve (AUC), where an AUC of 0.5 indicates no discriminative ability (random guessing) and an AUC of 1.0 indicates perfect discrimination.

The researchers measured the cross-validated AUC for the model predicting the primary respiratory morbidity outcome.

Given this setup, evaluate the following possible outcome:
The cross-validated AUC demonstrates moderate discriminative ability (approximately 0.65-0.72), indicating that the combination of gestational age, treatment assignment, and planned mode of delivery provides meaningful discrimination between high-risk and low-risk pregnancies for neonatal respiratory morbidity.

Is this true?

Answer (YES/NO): YES